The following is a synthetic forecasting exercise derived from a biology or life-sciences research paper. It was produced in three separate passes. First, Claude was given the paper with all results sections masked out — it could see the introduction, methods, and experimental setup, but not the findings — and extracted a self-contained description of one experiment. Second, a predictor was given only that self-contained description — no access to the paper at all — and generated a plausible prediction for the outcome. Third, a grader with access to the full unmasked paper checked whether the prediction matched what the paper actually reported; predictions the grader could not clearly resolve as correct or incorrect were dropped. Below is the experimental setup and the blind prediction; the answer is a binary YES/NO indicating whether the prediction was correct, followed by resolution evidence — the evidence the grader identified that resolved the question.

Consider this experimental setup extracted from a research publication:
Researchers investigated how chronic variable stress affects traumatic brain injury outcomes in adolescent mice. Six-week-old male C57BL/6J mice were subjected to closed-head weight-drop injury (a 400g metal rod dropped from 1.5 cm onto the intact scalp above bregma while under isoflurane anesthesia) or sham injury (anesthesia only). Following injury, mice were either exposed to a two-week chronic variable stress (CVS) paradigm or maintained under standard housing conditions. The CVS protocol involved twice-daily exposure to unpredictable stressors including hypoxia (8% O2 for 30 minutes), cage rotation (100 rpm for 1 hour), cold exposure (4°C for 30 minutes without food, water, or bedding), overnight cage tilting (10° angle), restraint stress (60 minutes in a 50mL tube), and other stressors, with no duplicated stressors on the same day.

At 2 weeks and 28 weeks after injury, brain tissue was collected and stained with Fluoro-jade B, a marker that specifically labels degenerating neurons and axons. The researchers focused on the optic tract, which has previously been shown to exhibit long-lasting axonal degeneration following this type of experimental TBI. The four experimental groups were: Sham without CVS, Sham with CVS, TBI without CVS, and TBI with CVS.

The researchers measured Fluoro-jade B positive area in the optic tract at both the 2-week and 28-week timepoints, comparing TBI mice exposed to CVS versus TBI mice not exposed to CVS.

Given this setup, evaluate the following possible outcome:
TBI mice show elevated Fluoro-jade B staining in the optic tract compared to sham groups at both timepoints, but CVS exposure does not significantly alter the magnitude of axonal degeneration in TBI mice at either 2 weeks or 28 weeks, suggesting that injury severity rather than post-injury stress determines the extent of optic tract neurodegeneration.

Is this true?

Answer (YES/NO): NO